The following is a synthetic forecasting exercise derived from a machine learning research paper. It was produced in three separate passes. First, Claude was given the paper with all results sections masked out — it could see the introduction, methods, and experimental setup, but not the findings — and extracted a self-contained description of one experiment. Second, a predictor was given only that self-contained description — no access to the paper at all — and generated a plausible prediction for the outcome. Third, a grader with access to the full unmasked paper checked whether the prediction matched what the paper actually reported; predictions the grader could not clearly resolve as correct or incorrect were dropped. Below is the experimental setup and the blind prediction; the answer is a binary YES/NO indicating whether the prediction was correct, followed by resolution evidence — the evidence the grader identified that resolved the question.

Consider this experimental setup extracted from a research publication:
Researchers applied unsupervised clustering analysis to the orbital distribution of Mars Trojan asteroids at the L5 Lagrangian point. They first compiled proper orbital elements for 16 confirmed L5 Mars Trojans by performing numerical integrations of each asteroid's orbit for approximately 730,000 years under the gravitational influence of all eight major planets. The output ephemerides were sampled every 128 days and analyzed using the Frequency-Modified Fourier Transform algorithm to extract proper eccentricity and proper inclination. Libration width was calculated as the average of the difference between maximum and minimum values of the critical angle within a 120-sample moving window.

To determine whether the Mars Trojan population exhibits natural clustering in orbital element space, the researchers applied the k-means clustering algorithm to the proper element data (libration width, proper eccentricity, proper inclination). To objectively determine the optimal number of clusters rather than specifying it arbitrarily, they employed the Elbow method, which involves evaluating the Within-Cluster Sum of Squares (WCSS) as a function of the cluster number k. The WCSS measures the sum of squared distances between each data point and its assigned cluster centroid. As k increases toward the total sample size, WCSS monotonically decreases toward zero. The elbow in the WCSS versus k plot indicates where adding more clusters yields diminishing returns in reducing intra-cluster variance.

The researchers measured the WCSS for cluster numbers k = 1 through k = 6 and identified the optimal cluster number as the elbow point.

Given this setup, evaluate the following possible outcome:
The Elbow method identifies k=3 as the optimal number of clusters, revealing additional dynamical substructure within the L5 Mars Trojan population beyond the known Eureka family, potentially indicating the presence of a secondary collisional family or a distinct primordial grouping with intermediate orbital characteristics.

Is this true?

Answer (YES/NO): NO